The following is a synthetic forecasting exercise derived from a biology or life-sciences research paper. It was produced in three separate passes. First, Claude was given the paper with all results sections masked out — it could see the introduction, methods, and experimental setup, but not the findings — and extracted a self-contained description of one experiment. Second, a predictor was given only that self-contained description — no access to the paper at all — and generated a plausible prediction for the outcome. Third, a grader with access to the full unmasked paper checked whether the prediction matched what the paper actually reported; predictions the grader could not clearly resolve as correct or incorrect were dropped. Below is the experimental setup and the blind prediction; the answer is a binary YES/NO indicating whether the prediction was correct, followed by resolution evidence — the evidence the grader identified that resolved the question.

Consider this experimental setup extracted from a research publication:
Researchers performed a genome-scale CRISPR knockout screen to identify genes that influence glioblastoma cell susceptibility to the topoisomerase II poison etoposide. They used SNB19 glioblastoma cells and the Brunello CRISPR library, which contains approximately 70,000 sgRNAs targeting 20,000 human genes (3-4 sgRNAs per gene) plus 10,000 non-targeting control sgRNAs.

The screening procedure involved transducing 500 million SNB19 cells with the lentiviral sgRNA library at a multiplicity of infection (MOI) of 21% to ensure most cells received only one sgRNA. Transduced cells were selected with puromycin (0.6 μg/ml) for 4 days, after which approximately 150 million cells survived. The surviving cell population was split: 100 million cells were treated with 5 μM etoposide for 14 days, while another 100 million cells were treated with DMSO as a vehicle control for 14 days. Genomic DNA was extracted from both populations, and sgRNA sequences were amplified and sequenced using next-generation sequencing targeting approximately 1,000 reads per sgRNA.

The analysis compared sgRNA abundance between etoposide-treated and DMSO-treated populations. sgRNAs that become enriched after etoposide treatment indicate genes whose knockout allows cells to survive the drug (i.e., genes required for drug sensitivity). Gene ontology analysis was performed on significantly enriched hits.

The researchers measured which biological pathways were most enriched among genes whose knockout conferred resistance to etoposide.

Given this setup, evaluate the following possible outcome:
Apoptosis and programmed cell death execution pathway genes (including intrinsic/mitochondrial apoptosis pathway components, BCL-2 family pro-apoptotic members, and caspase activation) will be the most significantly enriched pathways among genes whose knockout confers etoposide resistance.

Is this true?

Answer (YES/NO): NO